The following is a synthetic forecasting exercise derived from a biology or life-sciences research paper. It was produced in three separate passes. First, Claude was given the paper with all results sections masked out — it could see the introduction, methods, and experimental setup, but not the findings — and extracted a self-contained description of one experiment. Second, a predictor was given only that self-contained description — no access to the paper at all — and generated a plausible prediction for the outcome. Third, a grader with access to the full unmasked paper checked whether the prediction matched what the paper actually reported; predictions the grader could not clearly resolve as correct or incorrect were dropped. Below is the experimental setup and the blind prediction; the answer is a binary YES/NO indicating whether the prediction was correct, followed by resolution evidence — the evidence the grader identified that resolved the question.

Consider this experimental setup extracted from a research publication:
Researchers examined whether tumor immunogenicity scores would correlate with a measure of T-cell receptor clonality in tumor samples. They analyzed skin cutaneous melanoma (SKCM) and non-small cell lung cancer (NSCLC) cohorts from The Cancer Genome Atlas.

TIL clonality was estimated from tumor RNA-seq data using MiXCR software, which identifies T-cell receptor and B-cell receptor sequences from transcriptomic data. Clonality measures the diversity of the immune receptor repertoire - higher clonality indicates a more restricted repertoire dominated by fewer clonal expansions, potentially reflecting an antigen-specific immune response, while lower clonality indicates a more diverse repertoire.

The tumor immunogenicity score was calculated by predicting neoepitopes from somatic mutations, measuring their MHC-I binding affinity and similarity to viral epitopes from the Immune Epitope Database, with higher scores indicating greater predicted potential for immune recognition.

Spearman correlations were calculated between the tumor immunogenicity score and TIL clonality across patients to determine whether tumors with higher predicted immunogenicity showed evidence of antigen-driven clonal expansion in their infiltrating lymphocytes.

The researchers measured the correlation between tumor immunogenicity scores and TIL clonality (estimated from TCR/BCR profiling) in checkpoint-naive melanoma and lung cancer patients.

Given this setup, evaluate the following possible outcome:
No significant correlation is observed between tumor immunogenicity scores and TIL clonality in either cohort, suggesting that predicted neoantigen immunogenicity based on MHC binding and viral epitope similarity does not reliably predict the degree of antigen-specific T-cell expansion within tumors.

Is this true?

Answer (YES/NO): YES